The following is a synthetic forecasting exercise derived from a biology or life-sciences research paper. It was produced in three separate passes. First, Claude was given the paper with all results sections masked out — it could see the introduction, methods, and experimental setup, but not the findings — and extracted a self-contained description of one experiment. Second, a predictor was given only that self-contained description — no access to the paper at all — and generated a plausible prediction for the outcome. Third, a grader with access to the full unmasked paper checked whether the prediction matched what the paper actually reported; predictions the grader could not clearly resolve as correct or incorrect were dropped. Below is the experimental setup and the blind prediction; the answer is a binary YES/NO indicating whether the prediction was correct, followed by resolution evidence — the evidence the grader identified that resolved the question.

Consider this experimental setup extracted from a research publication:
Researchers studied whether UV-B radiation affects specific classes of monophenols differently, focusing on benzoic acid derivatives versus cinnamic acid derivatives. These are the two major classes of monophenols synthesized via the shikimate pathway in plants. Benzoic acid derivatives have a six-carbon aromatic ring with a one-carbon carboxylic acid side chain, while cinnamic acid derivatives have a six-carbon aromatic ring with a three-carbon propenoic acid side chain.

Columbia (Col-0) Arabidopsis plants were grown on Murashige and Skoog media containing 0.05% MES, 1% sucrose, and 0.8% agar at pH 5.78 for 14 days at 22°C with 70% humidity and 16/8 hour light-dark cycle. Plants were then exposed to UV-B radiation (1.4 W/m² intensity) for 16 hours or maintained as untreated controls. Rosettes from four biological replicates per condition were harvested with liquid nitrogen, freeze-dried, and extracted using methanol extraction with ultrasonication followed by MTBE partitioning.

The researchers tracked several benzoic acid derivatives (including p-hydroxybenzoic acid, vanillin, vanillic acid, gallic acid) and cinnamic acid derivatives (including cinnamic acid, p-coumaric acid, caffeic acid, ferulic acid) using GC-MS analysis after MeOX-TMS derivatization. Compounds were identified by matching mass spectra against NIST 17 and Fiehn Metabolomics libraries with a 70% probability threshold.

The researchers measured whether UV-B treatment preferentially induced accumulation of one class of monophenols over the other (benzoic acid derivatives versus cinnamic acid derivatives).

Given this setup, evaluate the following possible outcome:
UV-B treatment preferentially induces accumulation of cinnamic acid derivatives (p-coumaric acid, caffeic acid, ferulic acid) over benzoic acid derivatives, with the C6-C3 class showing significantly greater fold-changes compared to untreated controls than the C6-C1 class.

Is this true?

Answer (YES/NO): YES